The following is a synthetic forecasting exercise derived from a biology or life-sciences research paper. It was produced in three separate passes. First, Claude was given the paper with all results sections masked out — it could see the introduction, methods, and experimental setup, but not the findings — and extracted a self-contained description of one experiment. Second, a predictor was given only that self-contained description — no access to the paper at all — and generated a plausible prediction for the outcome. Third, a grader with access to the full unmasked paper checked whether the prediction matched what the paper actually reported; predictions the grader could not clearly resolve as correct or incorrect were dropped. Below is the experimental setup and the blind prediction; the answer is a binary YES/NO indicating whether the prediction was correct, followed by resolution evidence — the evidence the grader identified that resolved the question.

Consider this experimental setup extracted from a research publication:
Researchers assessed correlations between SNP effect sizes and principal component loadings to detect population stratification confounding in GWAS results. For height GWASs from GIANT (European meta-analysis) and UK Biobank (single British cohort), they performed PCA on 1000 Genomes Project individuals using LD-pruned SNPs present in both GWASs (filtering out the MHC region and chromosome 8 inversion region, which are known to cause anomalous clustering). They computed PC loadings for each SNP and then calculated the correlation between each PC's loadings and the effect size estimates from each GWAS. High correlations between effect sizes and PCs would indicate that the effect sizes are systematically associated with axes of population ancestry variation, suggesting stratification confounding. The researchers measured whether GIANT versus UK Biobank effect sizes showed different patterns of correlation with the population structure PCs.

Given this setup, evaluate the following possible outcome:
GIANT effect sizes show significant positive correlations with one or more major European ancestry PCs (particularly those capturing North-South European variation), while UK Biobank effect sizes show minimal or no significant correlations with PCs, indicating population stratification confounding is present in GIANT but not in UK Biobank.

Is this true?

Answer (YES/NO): YES